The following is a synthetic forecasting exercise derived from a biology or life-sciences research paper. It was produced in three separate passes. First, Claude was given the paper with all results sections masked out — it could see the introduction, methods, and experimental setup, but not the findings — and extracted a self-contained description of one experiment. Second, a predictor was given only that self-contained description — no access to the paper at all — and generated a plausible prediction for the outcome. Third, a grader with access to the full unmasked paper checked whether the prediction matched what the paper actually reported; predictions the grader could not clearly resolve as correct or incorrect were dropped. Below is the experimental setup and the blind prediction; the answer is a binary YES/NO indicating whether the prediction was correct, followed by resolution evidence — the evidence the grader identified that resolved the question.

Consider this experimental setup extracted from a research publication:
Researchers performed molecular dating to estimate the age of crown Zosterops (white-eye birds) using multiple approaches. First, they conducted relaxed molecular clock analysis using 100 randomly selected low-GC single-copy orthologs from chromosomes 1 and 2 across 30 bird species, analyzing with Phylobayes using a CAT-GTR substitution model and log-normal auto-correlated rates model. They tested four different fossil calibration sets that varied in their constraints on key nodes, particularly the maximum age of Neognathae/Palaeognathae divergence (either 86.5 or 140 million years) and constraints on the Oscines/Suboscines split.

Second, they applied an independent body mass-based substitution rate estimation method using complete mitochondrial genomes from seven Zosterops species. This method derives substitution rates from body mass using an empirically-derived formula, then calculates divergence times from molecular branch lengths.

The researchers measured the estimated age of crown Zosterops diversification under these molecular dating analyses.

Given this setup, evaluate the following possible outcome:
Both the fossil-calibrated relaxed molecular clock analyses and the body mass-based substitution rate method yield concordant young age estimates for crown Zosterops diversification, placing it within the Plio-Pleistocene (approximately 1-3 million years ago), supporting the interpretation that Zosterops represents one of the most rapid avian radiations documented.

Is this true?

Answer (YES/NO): YES